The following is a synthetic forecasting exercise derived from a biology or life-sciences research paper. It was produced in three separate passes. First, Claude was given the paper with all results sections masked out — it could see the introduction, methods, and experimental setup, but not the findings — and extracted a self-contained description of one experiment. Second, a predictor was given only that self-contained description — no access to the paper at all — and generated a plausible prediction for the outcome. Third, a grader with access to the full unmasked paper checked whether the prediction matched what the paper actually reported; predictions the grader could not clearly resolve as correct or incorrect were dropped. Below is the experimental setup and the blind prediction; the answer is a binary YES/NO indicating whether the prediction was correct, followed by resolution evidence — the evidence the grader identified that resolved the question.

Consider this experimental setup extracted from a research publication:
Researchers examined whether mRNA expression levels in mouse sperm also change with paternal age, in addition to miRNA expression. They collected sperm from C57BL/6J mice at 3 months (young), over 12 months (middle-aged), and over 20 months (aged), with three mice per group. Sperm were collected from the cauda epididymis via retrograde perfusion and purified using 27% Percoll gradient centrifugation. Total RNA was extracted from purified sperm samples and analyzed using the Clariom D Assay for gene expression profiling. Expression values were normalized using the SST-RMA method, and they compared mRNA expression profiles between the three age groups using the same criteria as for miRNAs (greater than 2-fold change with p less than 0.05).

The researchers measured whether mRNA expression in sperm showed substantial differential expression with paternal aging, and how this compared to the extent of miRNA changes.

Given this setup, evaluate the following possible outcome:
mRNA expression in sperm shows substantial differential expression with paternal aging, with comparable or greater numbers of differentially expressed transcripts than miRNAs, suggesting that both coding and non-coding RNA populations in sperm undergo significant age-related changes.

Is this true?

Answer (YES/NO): NO